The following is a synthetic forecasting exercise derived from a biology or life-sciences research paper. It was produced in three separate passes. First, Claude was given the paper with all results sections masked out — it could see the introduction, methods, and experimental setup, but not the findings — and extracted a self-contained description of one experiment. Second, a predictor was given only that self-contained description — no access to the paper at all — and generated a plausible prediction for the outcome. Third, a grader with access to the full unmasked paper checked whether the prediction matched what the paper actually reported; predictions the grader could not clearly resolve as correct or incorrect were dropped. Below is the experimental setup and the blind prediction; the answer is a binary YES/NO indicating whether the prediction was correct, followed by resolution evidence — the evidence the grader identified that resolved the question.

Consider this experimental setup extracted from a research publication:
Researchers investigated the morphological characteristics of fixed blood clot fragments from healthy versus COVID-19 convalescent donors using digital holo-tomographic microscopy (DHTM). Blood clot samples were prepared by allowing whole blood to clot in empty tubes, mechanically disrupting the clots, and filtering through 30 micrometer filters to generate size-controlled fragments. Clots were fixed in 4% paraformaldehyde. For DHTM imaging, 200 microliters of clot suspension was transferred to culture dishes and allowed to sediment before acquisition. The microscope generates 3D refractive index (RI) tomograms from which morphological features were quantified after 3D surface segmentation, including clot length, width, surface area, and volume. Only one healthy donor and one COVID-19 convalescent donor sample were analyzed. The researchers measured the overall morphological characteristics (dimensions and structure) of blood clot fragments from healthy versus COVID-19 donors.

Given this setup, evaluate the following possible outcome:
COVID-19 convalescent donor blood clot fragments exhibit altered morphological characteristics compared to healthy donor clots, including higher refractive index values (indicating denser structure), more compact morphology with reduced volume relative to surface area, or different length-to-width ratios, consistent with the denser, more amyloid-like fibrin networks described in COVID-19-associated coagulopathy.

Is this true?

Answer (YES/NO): NO